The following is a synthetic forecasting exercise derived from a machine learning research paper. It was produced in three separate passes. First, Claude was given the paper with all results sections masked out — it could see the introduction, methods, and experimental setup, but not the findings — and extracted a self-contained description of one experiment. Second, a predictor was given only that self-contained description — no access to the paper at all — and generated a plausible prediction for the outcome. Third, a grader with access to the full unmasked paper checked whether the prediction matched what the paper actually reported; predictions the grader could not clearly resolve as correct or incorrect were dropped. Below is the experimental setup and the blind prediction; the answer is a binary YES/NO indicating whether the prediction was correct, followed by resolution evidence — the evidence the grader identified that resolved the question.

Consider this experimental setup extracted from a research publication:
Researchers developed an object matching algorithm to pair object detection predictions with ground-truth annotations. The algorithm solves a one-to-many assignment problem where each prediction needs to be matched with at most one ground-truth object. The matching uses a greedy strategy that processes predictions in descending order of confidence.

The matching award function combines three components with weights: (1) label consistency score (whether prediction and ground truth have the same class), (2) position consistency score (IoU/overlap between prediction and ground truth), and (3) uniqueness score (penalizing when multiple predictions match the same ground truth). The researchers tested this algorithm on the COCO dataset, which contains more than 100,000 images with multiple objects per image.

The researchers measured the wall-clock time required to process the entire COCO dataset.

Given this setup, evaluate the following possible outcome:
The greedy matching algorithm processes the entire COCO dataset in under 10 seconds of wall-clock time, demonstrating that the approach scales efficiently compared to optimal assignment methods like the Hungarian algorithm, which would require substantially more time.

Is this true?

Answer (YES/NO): NO